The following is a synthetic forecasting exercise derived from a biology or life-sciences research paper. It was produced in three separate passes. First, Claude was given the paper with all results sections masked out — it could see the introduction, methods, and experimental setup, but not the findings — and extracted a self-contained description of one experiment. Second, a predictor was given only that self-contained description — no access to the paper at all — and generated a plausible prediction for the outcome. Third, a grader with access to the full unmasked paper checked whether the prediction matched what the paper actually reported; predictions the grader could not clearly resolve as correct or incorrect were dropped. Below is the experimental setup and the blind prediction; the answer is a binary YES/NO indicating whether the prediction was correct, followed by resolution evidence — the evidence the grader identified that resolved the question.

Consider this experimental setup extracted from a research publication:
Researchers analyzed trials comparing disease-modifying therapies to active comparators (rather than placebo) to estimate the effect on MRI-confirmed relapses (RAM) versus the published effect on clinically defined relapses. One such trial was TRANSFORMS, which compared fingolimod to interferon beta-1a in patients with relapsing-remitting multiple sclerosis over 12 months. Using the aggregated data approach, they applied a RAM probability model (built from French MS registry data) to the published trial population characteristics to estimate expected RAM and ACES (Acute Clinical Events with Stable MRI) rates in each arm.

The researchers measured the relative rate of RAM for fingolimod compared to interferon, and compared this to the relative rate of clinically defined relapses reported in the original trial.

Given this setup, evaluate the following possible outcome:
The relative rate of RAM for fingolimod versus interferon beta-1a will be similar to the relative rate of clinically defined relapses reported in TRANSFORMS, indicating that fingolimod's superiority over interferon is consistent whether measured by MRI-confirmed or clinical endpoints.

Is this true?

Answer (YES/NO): NO